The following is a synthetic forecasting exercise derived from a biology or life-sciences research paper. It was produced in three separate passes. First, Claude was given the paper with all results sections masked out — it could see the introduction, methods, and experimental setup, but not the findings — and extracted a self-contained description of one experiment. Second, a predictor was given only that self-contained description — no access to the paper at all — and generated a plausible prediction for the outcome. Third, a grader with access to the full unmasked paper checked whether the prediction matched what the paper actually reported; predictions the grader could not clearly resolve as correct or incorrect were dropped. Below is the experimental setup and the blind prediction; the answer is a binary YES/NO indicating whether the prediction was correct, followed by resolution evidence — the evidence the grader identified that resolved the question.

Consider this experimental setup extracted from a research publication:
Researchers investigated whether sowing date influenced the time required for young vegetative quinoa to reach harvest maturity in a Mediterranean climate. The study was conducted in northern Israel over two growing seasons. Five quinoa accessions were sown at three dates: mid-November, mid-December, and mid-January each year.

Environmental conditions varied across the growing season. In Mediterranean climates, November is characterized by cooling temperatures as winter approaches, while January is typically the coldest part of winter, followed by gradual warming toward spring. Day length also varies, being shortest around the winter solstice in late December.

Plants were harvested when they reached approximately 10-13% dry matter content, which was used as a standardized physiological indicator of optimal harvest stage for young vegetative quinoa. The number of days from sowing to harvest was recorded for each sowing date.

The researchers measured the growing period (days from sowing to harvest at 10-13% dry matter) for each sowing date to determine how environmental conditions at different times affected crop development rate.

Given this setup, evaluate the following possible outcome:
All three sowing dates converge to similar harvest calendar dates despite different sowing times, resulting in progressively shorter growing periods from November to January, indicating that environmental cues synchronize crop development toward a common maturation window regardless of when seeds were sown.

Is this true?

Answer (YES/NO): NO